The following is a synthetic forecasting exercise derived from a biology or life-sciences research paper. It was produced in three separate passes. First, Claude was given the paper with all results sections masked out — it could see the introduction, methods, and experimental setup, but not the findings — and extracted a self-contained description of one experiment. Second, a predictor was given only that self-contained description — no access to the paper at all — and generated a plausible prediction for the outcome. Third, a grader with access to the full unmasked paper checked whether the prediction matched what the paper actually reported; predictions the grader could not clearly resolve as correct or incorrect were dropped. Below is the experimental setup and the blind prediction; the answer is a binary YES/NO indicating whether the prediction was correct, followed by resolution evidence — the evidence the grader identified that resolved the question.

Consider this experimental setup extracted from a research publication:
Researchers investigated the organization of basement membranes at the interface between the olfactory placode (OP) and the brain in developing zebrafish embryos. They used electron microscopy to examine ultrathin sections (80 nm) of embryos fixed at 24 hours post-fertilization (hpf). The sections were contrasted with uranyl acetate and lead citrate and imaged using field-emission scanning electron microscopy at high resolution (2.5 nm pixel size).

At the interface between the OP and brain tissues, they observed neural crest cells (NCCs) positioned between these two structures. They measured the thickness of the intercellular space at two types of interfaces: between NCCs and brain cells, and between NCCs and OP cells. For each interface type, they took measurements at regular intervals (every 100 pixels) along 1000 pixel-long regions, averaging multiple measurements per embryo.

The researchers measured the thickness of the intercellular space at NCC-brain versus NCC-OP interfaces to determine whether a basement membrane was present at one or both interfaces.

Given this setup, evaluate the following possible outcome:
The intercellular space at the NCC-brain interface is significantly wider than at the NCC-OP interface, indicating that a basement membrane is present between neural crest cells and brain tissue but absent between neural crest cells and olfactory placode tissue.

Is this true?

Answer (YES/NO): NO